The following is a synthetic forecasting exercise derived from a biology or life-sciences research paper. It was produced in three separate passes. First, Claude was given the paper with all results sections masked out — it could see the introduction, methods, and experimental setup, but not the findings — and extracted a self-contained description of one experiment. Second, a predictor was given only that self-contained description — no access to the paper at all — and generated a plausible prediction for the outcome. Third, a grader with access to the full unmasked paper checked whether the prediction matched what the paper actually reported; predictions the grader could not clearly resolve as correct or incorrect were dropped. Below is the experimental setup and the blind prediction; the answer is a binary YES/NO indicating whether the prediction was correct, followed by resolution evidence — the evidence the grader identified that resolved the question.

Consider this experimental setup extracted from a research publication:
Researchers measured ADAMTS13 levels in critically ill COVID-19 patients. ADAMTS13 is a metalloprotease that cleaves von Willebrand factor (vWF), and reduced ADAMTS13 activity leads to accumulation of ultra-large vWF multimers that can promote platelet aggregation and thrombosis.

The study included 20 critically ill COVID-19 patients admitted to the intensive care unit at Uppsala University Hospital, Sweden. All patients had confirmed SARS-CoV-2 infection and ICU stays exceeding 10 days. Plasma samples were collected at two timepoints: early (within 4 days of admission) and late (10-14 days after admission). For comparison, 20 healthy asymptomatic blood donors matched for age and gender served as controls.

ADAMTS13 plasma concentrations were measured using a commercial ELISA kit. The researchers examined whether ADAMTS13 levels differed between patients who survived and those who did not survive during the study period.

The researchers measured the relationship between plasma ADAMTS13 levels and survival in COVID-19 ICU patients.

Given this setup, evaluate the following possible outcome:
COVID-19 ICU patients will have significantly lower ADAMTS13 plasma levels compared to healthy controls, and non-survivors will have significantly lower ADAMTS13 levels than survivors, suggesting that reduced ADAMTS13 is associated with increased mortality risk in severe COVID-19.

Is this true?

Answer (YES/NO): YES